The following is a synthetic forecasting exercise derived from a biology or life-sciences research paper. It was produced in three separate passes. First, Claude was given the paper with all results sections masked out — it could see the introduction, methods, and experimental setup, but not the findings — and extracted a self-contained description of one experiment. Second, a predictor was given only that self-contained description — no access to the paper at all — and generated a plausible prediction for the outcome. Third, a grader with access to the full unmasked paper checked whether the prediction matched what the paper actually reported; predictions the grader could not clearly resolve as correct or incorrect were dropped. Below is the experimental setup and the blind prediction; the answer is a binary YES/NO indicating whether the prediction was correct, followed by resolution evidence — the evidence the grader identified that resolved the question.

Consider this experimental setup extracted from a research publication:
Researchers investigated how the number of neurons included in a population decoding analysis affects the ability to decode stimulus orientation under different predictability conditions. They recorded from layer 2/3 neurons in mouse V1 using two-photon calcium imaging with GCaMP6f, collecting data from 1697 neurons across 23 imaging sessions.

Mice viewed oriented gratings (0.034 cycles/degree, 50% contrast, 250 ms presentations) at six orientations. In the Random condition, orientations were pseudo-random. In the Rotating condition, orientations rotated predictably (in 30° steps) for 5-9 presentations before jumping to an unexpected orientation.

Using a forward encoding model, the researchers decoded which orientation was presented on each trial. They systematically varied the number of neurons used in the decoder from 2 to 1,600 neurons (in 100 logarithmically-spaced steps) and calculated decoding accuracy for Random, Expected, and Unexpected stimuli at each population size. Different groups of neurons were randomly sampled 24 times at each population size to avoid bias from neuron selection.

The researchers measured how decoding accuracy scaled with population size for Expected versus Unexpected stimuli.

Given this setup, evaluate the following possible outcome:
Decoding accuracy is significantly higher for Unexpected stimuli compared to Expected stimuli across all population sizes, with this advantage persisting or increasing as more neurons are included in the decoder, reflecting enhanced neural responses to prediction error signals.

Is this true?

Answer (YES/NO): YES